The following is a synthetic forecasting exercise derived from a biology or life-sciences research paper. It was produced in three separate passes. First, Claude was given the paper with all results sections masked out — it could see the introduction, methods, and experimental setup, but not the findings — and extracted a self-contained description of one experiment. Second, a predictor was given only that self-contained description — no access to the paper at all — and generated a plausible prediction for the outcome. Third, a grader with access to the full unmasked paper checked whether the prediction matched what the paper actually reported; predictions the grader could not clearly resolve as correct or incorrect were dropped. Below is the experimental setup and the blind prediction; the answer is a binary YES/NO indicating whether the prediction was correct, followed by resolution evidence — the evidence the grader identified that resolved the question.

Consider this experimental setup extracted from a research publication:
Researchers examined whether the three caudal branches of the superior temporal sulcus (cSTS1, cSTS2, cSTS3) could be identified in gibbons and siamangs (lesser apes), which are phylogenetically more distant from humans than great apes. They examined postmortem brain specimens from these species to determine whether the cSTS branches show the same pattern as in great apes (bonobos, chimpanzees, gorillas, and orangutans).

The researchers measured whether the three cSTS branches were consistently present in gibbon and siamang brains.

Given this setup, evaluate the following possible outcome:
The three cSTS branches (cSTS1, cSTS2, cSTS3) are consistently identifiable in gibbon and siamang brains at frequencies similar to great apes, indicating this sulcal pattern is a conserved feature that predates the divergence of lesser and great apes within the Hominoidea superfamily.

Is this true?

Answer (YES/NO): NO